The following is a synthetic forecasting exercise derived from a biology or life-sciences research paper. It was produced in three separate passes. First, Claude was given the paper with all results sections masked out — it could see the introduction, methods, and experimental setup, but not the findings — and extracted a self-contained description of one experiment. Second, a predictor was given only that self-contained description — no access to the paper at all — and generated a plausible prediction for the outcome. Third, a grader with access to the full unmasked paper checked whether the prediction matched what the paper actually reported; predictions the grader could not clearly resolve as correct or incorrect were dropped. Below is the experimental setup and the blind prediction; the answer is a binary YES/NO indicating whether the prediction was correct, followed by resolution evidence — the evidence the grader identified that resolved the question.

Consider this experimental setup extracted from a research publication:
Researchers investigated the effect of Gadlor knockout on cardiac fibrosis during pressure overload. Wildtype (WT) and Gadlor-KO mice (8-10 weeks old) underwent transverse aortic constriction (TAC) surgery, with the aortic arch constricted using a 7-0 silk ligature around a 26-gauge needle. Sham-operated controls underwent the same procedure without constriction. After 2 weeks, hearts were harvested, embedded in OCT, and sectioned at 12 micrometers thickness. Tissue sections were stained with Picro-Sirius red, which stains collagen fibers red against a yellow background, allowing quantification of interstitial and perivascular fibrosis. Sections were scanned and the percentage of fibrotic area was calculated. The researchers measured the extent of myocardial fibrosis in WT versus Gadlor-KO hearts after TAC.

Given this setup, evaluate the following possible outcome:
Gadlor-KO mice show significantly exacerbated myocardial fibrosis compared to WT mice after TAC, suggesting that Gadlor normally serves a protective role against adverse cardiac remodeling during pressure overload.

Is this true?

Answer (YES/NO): NO